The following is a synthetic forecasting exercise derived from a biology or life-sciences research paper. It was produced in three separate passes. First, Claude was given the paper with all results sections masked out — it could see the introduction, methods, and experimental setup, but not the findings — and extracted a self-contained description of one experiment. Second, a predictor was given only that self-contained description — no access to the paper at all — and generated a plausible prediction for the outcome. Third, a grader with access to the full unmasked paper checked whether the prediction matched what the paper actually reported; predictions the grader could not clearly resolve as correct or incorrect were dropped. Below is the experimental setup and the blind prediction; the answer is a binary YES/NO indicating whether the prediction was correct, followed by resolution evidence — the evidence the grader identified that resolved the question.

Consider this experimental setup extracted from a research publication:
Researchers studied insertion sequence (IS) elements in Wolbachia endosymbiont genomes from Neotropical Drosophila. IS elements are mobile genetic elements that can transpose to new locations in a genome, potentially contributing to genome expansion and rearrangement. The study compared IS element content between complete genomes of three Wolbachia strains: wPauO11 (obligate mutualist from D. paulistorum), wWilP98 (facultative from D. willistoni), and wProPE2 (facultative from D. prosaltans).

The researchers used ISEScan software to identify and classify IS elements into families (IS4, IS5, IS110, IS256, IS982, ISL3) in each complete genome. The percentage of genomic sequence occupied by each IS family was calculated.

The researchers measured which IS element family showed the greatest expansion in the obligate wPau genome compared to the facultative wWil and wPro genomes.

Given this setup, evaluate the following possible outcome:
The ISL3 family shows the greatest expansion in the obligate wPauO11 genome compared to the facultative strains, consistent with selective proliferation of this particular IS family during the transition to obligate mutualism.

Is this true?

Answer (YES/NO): NO